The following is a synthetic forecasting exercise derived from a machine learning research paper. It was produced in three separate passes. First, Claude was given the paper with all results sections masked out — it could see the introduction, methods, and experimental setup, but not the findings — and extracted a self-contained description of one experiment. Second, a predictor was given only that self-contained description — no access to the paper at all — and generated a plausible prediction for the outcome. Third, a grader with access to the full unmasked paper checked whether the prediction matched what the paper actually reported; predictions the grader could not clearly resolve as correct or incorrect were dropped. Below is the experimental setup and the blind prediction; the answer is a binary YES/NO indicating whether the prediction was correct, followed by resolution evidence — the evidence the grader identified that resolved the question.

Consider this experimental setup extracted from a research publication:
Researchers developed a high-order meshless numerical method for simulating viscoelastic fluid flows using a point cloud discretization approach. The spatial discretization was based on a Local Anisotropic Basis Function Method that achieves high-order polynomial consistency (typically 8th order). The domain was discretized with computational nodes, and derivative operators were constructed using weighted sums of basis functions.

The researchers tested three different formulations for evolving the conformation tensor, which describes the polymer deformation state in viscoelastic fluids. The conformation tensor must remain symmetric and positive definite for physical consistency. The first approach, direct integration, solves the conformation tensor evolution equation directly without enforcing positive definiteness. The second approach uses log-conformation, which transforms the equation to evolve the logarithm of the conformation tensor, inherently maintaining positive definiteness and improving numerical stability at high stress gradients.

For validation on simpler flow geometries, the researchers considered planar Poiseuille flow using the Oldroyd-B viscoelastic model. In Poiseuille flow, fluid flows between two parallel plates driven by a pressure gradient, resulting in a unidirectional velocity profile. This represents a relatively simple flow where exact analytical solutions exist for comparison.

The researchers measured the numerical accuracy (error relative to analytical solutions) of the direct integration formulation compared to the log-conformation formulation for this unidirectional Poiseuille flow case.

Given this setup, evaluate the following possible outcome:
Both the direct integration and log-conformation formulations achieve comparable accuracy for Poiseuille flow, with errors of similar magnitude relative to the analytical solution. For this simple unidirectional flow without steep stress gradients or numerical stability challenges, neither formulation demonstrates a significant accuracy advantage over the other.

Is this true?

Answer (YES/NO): NO